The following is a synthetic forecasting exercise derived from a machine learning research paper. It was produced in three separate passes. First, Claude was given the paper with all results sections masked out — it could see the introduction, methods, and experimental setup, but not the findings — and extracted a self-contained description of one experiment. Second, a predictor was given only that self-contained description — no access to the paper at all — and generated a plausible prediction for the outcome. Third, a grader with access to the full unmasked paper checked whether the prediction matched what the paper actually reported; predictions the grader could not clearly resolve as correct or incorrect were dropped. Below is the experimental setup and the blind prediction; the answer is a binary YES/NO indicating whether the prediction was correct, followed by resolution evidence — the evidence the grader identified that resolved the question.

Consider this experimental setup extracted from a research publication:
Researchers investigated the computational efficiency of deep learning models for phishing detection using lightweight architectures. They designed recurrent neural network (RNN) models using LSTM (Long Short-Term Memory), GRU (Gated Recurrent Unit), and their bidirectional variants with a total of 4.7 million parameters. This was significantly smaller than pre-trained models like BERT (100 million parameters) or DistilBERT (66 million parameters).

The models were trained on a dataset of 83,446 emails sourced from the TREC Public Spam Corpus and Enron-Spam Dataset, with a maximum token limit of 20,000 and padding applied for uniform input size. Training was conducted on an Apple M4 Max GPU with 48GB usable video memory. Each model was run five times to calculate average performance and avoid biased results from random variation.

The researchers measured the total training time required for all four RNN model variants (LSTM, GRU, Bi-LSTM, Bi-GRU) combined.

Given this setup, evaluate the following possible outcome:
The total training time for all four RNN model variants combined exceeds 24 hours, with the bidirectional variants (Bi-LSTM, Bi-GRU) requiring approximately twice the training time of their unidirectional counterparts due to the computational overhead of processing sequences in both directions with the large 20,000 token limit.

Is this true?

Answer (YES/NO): NO